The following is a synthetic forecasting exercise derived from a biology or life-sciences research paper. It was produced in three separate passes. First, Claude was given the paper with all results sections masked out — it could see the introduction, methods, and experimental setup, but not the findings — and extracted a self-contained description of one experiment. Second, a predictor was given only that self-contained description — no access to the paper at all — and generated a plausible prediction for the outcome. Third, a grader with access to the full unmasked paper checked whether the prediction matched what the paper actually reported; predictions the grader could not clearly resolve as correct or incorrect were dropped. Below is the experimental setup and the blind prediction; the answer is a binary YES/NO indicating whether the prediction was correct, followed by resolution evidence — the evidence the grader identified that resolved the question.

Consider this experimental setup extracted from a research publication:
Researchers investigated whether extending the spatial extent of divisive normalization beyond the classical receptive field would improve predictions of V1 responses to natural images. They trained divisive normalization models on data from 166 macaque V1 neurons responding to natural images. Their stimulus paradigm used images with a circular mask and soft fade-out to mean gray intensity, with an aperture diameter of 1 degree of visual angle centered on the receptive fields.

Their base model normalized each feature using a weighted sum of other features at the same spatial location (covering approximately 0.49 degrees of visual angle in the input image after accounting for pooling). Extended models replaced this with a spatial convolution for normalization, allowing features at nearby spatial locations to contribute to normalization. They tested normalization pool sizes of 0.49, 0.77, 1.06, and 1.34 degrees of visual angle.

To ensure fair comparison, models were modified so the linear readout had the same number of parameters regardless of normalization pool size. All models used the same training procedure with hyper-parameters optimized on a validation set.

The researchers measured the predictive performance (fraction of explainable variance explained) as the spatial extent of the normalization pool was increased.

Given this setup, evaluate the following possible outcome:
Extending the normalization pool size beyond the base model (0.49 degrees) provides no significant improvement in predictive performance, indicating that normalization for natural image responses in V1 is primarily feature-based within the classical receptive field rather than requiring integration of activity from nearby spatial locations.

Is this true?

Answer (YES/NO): YES